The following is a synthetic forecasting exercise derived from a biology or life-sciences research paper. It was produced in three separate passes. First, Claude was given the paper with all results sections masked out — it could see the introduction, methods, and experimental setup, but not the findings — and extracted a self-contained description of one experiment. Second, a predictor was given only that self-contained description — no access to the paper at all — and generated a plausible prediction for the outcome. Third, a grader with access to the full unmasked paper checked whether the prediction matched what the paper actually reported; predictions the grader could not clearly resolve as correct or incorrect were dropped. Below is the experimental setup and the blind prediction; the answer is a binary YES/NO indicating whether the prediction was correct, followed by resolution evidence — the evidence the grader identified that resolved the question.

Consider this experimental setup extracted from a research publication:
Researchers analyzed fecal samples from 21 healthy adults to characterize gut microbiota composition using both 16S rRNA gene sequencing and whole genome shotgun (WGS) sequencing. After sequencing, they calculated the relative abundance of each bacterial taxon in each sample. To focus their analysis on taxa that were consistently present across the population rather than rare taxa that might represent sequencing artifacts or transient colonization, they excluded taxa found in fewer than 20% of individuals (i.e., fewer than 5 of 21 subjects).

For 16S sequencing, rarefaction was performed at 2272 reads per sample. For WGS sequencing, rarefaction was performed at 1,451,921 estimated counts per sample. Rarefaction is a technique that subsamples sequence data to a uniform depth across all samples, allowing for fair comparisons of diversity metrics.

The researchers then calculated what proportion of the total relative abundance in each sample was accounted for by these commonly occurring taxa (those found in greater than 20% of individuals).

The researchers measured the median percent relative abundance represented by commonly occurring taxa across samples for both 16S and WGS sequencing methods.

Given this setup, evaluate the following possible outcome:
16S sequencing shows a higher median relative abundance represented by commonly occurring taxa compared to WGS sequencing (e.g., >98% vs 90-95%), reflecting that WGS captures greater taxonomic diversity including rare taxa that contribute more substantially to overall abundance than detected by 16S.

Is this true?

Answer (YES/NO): NO